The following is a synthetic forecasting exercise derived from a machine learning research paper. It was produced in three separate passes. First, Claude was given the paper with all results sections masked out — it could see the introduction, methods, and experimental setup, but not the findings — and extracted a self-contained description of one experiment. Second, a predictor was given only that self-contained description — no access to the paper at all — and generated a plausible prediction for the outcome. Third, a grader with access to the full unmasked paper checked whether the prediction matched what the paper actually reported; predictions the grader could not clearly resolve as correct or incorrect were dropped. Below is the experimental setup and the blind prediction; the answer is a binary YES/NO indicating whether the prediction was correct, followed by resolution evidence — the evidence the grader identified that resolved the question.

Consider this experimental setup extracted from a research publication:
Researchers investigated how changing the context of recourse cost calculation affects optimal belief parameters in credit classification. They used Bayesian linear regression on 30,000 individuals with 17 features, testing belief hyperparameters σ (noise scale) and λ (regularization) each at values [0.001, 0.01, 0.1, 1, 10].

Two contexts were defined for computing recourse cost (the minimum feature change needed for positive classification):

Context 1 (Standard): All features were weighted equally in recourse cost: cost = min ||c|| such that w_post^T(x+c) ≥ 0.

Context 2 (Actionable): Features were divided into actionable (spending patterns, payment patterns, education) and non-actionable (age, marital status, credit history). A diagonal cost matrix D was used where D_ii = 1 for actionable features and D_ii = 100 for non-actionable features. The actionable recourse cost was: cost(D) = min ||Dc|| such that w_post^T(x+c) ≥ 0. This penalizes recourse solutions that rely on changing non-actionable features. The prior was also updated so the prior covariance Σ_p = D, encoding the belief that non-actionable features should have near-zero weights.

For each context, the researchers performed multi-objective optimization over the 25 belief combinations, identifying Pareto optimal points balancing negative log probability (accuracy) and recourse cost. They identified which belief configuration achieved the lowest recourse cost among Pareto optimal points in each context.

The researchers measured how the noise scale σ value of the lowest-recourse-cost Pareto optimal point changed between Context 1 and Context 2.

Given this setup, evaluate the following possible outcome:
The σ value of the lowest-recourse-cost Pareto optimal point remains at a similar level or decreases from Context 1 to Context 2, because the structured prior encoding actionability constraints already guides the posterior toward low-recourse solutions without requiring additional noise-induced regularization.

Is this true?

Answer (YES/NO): YES